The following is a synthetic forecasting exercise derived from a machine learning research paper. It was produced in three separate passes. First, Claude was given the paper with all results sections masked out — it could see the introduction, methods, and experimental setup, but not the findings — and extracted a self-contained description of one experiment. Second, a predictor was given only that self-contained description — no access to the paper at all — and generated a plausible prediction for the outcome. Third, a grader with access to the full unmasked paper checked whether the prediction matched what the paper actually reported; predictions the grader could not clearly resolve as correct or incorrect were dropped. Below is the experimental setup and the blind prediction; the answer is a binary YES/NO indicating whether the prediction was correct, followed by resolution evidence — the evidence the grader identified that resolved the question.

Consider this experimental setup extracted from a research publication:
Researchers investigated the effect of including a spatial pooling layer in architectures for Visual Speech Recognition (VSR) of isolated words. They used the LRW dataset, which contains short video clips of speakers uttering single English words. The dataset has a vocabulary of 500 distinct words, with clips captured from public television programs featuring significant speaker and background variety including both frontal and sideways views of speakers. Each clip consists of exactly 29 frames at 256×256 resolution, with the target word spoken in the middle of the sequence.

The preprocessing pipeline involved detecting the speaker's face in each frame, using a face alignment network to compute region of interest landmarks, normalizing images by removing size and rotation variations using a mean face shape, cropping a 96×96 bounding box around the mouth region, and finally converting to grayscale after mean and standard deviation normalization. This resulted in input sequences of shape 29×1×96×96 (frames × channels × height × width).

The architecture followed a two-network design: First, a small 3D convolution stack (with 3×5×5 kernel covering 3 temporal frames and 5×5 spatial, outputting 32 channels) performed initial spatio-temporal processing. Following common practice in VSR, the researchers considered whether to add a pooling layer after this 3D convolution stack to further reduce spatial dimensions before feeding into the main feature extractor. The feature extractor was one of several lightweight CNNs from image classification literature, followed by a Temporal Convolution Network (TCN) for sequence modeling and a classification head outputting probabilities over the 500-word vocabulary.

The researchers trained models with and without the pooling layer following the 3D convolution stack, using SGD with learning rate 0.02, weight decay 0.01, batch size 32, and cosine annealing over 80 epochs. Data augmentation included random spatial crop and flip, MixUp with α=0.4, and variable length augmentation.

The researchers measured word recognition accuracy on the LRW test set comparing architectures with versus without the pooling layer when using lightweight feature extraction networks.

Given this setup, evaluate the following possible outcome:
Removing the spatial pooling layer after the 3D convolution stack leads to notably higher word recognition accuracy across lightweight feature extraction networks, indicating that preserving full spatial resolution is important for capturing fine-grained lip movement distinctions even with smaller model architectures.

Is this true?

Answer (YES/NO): YES